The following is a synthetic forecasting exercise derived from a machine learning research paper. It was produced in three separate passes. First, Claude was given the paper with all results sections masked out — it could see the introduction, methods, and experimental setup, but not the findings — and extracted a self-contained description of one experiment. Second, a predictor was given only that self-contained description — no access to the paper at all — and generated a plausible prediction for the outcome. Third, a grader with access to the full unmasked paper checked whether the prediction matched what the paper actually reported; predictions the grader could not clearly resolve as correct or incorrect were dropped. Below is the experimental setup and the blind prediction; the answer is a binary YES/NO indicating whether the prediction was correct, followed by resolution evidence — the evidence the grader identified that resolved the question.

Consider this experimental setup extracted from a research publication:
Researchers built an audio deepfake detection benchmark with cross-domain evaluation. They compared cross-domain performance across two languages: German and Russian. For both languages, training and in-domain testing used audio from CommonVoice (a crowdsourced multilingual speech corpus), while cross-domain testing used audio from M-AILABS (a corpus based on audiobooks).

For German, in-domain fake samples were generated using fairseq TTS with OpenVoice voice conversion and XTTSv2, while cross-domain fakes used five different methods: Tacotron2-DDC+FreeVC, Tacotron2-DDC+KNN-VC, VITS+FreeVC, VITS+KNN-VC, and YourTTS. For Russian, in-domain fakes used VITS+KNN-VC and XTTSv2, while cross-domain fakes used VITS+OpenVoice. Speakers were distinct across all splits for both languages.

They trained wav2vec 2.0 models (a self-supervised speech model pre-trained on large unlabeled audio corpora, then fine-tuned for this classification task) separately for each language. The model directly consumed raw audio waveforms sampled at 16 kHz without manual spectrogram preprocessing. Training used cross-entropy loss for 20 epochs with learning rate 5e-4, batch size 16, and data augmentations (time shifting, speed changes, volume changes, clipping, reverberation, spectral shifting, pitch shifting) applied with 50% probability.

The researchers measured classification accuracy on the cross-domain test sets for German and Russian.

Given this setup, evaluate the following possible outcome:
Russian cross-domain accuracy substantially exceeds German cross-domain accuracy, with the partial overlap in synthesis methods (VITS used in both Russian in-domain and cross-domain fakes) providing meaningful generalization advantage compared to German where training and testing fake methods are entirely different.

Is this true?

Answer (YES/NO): NO